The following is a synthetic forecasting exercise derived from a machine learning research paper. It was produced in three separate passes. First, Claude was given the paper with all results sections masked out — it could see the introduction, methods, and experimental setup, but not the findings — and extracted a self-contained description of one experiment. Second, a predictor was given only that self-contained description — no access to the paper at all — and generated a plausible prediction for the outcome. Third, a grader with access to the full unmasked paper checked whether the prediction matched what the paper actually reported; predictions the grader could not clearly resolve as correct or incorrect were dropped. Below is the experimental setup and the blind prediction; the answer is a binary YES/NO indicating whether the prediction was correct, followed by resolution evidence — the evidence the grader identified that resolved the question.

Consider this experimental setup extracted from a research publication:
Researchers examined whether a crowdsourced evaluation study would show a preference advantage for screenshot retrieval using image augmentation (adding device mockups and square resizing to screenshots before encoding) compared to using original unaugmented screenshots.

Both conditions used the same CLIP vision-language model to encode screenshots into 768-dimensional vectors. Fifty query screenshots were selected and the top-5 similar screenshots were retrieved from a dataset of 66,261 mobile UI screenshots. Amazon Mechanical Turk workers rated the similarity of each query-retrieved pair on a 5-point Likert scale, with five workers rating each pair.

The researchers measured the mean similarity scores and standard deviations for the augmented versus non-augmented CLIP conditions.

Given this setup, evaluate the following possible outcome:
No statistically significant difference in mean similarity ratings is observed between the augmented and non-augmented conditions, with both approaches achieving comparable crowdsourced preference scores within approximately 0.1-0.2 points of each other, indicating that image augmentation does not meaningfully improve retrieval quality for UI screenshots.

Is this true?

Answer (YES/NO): NO